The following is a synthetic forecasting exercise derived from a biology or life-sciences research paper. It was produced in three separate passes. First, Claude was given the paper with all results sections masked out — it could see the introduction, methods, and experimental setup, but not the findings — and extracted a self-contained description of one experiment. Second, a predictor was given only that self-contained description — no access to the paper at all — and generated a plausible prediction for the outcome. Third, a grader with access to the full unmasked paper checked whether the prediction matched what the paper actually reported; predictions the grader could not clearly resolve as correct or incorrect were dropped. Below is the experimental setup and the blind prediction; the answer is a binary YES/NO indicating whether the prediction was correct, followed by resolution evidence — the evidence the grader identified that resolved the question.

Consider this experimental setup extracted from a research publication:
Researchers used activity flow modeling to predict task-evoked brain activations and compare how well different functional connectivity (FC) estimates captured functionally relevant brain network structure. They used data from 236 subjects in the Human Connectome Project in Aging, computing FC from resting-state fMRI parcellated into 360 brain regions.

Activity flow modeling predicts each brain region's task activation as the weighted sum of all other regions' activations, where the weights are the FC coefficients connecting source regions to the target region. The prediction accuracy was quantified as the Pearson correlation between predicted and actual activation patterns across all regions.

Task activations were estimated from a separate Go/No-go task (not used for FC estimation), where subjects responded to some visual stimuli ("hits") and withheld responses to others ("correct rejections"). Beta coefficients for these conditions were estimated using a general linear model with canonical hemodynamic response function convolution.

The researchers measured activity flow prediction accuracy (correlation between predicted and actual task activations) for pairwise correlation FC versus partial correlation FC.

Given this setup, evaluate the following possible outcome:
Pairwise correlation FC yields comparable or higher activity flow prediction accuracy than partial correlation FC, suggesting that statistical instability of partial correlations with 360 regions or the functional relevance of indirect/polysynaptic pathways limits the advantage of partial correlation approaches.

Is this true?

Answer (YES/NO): NO